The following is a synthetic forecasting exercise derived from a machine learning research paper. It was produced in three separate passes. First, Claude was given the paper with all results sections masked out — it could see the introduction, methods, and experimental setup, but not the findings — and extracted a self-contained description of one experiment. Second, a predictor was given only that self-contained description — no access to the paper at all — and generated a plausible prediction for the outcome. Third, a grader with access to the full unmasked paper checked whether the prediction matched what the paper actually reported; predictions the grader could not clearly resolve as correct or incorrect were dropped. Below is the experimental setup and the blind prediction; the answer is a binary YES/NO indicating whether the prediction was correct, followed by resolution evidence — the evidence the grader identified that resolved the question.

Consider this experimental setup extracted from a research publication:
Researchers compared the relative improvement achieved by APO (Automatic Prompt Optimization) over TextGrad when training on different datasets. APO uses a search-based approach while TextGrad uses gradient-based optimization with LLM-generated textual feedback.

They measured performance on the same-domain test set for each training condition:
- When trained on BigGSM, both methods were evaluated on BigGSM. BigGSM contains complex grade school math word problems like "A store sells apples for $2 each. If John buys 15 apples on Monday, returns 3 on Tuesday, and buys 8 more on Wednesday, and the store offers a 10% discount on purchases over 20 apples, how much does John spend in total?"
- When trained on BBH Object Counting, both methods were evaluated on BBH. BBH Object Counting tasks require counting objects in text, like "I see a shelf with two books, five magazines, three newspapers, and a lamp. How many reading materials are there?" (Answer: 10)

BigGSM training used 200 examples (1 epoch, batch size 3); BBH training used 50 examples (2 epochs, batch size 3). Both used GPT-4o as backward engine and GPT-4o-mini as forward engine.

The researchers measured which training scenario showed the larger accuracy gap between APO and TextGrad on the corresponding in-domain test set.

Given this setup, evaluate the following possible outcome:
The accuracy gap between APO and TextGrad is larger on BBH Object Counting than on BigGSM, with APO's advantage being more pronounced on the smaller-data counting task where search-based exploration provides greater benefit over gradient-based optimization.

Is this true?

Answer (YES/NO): YES